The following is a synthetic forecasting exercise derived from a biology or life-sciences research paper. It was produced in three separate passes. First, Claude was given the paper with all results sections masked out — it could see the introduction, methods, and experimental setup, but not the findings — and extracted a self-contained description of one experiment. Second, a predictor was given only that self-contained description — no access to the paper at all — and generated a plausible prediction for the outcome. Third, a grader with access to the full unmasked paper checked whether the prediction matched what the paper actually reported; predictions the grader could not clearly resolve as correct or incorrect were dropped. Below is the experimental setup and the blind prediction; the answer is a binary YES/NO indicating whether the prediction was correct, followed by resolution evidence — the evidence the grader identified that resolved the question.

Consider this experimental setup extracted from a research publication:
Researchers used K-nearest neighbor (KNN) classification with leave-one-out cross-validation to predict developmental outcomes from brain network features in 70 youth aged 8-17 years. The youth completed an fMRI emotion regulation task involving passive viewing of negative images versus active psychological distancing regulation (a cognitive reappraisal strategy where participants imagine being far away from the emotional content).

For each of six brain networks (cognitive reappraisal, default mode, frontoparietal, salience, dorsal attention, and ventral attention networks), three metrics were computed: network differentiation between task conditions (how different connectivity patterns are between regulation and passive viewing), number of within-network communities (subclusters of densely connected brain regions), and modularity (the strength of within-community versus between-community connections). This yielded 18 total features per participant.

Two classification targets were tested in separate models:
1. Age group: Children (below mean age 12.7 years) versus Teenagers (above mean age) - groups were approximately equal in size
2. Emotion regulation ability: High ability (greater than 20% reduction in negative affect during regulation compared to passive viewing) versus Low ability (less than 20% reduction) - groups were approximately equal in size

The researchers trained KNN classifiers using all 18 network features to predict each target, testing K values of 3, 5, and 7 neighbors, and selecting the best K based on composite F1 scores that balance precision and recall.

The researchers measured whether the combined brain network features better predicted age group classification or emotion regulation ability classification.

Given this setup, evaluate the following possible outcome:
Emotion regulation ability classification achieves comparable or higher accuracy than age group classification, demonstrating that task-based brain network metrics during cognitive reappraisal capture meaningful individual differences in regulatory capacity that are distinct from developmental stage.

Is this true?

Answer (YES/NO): NO